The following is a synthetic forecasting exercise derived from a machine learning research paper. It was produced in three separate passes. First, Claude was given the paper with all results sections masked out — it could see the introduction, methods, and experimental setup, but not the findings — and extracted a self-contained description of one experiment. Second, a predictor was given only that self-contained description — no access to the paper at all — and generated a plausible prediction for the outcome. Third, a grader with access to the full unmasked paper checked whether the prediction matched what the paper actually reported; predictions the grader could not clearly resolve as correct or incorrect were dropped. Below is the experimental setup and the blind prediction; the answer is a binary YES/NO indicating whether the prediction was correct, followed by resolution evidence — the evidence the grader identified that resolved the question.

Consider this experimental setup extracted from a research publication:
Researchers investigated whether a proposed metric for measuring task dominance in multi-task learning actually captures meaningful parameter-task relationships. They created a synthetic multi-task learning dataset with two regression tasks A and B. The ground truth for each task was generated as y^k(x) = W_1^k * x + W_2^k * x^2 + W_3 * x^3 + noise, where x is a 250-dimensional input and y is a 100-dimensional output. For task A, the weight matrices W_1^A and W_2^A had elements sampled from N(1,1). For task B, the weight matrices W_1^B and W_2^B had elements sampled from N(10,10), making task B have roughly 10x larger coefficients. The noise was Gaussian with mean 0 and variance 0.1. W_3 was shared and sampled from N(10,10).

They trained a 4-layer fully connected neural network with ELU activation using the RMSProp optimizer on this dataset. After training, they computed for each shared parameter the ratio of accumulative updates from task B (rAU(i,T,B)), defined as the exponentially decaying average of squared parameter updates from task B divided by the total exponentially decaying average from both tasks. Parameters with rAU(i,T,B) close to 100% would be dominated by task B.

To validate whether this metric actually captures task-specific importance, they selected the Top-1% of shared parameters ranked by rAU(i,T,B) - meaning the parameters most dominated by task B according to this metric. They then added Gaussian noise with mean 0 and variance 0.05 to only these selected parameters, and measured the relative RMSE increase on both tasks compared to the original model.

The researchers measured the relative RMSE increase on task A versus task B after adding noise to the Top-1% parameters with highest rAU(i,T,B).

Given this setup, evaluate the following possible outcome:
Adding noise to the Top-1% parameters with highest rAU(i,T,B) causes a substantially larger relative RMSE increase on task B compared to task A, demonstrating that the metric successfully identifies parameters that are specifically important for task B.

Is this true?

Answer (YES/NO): YES